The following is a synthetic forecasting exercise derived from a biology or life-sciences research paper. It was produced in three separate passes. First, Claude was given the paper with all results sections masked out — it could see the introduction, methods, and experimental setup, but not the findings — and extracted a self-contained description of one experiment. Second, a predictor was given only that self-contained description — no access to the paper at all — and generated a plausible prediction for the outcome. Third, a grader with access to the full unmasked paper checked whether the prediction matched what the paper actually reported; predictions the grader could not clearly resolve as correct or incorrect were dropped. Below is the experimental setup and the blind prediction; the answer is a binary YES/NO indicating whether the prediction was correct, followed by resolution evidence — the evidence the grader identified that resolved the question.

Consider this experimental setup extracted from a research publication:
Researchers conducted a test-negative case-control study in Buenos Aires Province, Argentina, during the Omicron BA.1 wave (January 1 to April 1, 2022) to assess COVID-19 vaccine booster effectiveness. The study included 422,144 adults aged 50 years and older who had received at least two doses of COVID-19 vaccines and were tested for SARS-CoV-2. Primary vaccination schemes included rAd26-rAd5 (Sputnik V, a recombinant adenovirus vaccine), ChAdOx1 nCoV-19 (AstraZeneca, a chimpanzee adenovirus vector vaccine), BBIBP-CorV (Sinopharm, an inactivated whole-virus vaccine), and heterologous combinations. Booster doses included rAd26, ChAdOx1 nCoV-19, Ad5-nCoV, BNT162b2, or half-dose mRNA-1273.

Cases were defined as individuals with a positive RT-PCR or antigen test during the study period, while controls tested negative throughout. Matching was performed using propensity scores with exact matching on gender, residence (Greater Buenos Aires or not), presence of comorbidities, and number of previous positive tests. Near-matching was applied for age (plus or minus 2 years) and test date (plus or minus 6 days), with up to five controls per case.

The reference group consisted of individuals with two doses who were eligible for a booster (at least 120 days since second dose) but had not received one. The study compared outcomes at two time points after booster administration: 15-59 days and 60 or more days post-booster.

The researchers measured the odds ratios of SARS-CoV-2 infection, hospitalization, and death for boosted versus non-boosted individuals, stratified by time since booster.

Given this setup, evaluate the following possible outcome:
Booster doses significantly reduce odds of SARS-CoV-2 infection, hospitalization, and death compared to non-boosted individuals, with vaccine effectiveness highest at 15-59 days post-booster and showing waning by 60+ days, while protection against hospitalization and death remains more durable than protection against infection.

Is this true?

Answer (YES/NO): NO